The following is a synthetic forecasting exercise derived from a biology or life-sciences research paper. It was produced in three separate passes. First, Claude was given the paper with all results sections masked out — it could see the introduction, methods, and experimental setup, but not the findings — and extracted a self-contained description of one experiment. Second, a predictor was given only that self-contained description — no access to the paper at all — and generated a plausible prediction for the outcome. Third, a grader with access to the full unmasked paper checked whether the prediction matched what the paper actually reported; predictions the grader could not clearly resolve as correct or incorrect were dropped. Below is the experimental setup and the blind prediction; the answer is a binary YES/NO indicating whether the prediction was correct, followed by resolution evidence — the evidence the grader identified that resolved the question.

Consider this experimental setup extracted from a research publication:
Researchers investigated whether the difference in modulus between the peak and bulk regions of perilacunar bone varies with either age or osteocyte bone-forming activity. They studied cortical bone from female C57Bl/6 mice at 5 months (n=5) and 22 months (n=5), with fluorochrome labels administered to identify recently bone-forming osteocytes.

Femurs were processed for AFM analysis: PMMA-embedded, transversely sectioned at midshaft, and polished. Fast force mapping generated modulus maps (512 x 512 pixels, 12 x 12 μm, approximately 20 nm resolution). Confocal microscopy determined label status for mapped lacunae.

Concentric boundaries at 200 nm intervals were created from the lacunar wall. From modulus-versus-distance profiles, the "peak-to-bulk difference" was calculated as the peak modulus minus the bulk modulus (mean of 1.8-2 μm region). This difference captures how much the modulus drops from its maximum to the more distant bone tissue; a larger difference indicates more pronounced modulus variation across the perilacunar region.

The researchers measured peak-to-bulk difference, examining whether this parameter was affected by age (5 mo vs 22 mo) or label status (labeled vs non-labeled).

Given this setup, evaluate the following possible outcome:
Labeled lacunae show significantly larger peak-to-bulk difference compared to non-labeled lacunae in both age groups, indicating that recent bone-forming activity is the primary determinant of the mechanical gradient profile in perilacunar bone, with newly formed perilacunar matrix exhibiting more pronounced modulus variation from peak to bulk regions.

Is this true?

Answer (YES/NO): NO